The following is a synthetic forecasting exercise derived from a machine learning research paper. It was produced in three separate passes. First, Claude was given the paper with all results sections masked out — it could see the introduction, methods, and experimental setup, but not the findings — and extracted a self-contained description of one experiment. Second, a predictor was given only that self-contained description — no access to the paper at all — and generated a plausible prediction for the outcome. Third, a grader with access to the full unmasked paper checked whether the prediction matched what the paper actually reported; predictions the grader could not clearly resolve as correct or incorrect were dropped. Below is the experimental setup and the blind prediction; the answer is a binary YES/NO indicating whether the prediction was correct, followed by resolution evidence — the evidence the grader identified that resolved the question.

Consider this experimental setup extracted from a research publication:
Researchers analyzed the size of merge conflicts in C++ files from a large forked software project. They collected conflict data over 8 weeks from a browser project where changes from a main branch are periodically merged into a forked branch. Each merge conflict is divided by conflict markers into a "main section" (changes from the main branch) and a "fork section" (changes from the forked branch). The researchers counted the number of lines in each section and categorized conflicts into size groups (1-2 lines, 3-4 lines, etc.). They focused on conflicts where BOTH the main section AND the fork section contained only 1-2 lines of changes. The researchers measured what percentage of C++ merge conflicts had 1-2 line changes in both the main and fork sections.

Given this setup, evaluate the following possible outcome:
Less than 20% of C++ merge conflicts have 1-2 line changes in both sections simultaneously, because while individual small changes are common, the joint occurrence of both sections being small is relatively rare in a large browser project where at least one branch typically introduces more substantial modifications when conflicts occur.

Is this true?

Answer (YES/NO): NO